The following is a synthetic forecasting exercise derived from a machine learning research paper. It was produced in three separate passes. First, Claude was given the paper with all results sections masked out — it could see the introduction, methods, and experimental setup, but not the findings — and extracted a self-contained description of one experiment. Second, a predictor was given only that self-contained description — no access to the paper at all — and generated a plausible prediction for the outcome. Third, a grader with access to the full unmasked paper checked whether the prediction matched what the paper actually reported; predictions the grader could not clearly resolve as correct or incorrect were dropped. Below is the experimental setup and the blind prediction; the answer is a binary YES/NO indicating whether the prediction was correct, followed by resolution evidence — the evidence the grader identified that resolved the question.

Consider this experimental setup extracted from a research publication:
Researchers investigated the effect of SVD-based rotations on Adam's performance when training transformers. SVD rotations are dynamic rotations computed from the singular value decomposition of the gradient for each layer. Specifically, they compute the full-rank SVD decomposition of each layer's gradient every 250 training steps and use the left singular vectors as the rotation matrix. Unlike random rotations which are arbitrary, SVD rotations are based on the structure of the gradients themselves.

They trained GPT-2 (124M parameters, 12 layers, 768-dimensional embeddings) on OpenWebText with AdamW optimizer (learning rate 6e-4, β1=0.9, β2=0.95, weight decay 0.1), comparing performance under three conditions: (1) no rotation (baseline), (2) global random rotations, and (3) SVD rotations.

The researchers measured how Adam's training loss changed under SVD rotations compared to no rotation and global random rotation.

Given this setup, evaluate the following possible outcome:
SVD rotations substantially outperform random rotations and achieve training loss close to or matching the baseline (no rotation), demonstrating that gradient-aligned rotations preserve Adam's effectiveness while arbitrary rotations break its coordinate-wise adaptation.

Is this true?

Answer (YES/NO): NO